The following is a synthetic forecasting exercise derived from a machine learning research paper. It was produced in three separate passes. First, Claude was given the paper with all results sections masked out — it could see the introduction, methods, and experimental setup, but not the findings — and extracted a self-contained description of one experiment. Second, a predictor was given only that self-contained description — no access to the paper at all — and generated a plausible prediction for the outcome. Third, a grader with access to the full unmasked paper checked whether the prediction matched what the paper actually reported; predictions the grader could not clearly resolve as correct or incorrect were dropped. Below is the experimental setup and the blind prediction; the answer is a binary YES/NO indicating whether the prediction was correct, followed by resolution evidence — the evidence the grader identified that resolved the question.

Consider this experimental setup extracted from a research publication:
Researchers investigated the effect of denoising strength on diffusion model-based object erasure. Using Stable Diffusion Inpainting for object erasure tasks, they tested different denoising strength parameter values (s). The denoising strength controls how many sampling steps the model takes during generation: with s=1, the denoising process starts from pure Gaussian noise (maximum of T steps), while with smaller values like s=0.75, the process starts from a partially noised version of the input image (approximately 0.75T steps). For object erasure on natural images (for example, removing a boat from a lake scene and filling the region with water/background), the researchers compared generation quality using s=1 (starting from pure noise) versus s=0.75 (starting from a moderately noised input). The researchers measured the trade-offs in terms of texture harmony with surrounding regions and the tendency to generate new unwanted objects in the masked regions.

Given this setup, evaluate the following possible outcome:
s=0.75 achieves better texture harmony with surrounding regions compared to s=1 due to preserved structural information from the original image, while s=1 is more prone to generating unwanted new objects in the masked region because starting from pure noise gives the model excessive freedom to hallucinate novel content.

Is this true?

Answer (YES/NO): NO